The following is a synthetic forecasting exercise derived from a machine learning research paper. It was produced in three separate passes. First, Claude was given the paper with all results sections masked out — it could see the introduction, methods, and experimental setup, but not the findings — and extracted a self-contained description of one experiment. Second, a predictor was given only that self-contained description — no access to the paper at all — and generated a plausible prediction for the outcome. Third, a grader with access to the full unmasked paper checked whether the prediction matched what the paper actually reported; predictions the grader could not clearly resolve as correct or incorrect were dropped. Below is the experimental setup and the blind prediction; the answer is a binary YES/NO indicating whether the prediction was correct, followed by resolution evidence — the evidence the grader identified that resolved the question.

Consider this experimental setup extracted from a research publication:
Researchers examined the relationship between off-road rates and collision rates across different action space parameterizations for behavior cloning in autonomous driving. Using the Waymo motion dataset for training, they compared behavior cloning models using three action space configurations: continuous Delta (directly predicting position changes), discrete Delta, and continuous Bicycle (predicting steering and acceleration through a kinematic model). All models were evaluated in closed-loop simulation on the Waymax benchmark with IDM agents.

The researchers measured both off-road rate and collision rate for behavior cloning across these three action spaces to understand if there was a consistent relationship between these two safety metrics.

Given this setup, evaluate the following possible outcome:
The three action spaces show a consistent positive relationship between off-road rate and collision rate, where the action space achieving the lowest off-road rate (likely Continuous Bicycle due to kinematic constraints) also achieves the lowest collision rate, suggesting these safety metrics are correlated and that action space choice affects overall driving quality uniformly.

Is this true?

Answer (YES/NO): NO